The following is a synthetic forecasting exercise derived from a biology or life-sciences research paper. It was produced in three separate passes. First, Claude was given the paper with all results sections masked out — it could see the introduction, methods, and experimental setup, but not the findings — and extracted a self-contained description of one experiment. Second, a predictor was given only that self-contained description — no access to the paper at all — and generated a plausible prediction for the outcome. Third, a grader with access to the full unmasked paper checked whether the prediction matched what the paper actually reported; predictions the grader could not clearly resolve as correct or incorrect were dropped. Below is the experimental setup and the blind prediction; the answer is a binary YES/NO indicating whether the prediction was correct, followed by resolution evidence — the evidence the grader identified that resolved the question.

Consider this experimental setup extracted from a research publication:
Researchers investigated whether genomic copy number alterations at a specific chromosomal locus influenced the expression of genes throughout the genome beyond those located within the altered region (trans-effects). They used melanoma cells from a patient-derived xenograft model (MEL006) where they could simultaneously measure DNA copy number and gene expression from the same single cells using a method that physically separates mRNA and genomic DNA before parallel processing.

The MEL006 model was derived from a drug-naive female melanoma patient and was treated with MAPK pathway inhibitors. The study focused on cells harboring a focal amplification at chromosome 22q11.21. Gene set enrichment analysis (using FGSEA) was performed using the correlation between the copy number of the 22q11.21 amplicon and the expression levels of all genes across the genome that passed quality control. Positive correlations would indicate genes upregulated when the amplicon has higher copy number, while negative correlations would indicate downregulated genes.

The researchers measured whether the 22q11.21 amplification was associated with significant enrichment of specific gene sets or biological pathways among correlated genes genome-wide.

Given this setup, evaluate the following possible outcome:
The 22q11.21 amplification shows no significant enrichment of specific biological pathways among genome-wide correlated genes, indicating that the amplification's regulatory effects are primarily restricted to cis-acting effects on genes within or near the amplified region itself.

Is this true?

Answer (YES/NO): NO